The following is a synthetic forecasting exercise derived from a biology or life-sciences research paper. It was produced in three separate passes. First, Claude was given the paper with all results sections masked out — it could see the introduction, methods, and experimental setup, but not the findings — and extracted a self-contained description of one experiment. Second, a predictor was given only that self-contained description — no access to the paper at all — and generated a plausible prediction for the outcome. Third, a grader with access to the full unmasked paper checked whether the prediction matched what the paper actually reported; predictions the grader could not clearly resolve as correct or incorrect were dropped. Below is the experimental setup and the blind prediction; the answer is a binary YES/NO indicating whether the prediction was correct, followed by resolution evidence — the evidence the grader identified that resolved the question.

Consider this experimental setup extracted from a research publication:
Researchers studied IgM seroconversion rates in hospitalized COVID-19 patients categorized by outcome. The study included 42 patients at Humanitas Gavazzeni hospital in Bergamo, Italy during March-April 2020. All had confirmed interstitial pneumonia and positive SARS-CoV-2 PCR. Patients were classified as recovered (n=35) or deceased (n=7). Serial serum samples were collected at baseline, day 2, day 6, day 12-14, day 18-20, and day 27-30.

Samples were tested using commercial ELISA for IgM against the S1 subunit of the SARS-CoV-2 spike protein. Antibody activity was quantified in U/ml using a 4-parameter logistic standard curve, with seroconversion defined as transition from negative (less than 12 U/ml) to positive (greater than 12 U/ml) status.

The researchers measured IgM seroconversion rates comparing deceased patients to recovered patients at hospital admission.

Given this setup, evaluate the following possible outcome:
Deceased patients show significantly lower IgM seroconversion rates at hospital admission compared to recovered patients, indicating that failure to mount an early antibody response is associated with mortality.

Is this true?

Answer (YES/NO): NO